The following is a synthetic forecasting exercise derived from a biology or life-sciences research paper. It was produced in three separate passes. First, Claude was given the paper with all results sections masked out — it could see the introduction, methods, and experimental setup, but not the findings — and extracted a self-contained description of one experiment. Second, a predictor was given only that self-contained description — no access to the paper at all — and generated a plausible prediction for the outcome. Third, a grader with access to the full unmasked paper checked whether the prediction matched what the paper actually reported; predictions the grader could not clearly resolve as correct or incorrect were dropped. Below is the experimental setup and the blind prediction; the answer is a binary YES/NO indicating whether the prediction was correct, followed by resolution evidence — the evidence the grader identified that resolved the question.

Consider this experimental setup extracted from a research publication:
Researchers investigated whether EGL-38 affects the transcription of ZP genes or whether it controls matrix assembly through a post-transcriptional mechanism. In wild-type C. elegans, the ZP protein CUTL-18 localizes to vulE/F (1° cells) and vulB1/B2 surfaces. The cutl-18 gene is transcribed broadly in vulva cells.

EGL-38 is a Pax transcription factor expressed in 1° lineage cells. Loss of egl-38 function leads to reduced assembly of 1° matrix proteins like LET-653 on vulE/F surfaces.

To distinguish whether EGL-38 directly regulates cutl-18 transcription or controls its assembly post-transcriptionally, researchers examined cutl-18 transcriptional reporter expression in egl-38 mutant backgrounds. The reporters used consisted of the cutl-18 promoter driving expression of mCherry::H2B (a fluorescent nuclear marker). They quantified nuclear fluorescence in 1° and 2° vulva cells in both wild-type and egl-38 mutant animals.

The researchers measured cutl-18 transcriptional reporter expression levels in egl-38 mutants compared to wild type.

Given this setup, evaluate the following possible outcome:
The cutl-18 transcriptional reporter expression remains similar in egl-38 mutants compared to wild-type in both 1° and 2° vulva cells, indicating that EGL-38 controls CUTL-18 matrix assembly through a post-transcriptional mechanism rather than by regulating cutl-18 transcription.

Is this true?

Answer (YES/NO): NO